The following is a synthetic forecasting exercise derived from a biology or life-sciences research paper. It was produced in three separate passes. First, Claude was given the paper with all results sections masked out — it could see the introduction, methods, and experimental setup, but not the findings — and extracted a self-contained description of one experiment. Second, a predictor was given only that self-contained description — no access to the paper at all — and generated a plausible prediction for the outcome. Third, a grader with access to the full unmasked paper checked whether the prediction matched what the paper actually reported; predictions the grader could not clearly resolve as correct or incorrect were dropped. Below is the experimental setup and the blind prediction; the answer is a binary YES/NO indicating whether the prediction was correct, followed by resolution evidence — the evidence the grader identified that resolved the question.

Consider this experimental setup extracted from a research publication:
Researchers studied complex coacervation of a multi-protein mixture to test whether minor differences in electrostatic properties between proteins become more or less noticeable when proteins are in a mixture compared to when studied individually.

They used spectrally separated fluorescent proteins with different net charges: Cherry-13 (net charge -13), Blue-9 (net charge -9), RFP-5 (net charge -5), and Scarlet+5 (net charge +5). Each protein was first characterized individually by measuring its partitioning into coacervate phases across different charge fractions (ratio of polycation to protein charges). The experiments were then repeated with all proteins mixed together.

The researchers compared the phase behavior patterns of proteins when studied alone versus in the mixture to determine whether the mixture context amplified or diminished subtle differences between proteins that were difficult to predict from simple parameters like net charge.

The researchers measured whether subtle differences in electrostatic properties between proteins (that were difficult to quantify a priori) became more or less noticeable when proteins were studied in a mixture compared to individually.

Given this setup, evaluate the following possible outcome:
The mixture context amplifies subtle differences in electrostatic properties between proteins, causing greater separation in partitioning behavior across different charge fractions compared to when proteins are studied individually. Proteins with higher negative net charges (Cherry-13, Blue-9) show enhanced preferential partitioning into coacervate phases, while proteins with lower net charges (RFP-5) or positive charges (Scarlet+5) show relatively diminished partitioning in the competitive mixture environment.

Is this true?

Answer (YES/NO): NO